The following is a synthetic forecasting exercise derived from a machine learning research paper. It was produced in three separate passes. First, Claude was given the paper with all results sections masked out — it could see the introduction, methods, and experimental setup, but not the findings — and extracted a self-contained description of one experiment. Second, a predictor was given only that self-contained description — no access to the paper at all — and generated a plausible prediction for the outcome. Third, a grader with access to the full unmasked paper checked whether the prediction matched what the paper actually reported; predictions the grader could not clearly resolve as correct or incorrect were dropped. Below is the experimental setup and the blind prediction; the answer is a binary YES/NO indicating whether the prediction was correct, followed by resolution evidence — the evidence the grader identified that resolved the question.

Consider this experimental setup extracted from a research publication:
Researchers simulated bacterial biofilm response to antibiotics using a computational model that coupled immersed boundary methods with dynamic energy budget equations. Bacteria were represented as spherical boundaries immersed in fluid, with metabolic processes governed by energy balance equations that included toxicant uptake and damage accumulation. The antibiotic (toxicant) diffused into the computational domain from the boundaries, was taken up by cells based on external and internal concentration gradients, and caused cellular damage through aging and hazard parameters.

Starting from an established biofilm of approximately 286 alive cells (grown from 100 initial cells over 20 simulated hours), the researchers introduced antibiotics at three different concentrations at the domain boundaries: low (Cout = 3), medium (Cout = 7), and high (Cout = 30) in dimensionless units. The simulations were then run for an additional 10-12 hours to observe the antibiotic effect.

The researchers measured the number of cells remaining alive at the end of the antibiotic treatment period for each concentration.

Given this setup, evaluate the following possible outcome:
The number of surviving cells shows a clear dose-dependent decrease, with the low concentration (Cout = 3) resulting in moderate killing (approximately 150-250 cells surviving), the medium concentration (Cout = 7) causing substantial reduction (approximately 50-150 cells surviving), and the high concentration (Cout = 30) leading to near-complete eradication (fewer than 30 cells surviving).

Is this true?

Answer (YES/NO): NO